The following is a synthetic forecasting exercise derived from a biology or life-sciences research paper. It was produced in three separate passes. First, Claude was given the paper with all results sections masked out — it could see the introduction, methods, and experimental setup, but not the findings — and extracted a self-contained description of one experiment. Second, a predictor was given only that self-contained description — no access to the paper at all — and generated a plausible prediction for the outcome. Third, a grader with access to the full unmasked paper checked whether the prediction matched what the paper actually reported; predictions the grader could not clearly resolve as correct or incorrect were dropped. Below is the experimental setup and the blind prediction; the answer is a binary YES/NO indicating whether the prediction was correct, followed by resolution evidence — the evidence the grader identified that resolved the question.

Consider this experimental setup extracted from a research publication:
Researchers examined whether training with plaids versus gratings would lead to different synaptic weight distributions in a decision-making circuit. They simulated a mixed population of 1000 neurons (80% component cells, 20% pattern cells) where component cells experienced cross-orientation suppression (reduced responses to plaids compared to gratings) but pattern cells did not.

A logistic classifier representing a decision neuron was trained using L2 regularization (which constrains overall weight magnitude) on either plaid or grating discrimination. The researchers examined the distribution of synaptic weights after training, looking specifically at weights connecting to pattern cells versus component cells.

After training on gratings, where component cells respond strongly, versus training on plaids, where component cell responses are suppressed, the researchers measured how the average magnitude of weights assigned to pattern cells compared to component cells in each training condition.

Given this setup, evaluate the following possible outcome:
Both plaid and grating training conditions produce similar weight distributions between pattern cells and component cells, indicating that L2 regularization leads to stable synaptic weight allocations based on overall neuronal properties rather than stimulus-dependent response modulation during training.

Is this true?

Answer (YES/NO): NO